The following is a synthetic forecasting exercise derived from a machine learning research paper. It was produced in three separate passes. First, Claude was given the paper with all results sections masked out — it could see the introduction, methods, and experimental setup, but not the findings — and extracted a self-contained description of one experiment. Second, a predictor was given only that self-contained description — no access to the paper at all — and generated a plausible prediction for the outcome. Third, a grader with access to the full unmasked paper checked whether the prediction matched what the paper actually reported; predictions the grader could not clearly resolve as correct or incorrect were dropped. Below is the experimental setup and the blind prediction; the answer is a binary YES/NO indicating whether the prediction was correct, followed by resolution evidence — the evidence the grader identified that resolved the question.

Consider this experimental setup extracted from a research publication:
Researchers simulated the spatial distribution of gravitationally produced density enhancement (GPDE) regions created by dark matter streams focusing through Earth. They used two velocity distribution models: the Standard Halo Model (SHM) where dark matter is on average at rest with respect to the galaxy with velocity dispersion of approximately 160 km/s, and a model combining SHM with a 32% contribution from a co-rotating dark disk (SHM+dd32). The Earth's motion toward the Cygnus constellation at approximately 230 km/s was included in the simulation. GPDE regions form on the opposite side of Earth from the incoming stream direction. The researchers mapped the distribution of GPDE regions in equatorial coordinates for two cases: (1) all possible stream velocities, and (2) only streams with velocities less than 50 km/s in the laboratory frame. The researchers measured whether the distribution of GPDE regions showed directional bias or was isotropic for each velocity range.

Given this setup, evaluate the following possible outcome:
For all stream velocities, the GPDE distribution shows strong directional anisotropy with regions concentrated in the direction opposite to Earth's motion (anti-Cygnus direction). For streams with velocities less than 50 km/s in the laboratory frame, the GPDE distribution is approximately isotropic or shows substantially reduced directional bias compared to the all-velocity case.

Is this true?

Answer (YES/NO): YES